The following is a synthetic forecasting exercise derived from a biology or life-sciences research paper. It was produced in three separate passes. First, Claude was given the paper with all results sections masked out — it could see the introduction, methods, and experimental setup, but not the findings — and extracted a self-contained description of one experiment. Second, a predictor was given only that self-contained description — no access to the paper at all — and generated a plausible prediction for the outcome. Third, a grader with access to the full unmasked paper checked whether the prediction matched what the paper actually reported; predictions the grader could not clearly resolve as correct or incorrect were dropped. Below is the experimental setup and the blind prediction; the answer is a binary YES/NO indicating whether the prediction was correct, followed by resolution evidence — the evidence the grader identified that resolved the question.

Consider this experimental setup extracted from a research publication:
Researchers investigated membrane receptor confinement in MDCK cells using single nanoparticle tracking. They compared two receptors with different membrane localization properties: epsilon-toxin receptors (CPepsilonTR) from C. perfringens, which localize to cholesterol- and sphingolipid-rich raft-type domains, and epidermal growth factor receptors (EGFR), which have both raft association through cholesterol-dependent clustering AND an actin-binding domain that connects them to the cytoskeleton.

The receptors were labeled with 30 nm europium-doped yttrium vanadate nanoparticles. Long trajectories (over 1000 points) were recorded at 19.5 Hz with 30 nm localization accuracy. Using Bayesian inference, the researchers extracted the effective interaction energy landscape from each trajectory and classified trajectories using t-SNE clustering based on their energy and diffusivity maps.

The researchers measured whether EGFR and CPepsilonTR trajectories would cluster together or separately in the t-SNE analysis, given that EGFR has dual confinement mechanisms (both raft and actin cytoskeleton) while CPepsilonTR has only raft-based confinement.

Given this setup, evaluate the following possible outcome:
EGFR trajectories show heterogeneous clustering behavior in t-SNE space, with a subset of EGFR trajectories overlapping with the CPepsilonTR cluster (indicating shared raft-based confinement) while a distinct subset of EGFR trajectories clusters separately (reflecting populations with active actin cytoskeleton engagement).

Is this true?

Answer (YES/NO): NO